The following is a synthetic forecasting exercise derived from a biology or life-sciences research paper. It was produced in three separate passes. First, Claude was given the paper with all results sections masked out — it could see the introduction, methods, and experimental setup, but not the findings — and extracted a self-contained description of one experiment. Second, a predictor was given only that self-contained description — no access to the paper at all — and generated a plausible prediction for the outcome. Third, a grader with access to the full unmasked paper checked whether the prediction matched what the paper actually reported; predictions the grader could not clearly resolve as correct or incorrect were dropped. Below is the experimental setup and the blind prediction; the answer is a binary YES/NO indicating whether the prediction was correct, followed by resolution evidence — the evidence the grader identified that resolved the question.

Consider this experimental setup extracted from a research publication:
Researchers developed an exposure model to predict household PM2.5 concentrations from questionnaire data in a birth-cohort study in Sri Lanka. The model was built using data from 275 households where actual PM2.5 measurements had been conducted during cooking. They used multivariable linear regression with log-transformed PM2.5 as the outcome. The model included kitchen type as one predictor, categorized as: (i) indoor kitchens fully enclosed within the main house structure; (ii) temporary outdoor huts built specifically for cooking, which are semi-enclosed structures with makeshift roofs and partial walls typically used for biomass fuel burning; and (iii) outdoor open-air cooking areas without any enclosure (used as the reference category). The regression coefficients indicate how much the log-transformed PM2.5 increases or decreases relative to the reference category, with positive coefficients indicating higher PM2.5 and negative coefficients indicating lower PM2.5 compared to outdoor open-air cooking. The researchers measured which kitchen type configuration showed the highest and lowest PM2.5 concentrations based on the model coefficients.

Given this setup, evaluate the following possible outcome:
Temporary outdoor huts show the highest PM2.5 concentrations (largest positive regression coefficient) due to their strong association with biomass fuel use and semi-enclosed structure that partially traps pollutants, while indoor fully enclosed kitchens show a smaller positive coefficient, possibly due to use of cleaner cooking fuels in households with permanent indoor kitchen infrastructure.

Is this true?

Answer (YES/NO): NO